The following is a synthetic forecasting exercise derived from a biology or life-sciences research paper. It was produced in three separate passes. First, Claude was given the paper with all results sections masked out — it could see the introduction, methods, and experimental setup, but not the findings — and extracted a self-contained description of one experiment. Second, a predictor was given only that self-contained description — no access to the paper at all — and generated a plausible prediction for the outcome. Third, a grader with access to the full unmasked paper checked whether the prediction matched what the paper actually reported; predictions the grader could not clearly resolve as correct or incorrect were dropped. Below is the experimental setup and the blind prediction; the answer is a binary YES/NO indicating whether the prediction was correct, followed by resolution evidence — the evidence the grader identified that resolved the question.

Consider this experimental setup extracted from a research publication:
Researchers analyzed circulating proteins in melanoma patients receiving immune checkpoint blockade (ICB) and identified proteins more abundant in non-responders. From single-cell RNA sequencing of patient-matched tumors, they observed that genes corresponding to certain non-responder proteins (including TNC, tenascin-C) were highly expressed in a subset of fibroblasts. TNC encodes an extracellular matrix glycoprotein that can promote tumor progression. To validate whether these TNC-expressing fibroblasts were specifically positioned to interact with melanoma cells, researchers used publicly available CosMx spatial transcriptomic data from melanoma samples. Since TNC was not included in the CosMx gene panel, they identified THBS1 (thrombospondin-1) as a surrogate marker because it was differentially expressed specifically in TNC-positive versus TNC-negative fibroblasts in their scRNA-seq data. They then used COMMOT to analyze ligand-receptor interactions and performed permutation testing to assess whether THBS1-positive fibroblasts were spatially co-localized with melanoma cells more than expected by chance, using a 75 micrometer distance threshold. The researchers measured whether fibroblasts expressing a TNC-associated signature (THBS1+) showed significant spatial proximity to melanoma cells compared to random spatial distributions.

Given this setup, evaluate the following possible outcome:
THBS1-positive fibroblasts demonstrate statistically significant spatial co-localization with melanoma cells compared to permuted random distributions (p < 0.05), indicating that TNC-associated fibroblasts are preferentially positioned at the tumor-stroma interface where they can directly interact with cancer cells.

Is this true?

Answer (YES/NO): NO